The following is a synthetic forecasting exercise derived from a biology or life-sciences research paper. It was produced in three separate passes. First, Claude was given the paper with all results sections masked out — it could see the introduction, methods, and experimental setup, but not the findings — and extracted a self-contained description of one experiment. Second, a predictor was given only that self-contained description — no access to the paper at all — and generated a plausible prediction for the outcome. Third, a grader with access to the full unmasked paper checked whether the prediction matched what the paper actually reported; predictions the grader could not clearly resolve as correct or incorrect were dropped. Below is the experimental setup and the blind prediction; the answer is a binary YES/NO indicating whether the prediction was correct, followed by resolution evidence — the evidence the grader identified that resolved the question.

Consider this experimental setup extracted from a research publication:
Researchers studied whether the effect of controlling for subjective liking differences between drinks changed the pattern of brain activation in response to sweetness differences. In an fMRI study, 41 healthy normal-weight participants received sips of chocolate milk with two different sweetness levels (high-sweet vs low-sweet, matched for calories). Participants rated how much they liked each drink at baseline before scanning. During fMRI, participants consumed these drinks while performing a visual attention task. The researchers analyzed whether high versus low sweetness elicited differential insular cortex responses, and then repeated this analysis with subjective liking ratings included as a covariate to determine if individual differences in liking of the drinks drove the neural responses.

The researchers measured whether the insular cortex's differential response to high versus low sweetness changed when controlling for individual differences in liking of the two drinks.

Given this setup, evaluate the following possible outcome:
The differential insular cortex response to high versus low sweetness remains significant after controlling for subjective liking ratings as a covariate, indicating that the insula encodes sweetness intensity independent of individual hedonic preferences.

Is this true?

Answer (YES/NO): YES